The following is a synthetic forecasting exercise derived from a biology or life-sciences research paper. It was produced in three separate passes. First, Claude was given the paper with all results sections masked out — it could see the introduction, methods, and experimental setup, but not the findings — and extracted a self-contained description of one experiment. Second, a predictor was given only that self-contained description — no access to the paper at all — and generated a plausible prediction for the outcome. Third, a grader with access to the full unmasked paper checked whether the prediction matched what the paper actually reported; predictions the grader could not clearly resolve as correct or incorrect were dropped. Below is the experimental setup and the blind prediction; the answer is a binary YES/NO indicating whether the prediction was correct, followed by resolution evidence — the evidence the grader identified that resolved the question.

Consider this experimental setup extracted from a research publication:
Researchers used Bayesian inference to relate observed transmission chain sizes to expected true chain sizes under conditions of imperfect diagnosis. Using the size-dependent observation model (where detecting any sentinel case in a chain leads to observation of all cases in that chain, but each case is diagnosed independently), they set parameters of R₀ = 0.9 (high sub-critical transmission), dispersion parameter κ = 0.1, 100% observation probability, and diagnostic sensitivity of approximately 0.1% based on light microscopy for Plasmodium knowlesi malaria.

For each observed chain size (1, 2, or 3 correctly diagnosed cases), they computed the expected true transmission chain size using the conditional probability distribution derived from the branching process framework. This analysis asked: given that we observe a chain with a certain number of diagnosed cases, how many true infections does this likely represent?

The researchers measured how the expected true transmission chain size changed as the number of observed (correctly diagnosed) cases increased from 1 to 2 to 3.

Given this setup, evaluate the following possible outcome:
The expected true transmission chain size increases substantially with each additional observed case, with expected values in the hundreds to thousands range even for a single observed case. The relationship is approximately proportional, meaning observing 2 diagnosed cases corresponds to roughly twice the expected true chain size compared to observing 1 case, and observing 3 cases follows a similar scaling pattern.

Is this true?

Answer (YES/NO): NO